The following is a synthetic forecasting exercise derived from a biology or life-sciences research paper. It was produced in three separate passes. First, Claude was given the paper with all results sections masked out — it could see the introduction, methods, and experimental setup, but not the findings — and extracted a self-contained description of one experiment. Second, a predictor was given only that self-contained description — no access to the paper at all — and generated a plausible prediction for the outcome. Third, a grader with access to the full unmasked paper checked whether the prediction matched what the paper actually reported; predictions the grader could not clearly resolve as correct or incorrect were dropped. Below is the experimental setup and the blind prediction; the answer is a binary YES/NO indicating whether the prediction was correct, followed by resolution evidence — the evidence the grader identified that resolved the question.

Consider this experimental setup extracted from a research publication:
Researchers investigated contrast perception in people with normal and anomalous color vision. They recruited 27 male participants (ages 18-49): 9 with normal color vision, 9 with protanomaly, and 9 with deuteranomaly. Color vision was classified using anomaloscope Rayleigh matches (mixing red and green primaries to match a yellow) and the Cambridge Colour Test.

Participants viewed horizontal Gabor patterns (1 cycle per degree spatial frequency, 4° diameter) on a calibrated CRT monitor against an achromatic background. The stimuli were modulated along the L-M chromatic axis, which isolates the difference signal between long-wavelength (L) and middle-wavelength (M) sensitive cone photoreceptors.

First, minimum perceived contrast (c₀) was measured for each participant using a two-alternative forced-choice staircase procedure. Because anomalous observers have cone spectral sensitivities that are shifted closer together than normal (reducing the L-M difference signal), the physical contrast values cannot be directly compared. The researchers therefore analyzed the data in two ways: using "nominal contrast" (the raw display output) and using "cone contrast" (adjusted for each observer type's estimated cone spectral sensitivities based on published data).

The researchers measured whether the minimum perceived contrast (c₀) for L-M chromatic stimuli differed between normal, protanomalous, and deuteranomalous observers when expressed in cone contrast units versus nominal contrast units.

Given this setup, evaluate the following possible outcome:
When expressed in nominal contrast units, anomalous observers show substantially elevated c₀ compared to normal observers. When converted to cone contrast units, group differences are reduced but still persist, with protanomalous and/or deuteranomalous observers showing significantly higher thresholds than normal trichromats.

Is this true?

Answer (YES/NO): NO